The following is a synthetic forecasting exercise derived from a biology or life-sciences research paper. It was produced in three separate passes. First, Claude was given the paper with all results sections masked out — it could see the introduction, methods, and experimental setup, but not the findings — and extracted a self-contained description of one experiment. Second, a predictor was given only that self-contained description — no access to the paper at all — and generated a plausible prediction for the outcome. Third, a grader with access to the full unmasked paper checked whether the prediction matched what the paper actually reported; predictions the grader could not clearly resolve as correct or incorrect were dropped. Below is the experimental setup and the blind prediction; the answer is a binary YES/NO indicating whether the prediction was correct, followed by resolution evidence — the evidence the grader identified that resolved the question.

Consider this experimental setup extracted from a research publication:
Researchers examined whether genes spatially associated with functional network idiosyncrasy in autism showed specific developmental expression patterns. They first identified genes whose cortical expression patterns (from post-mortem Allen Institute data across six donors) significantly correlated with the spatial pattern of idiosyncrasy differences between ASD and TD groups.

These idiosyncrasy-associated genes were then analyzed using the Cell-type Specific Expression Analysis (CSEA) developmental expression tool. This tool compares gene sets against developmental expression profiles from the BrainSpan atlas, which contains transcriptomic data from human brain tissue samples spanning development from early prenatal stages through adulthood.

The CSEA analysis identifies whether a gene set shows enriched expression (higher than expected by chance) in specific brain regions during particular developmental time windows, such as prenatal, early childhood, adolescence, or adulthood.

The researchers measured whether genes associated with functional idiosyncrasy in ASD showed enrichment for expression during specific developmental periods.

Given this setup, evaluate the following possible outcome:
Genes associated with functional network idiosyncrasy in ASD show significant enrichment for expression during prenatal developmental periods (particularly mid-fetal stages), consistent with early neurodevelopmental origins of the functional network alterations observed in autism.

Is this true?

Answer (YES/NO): NO